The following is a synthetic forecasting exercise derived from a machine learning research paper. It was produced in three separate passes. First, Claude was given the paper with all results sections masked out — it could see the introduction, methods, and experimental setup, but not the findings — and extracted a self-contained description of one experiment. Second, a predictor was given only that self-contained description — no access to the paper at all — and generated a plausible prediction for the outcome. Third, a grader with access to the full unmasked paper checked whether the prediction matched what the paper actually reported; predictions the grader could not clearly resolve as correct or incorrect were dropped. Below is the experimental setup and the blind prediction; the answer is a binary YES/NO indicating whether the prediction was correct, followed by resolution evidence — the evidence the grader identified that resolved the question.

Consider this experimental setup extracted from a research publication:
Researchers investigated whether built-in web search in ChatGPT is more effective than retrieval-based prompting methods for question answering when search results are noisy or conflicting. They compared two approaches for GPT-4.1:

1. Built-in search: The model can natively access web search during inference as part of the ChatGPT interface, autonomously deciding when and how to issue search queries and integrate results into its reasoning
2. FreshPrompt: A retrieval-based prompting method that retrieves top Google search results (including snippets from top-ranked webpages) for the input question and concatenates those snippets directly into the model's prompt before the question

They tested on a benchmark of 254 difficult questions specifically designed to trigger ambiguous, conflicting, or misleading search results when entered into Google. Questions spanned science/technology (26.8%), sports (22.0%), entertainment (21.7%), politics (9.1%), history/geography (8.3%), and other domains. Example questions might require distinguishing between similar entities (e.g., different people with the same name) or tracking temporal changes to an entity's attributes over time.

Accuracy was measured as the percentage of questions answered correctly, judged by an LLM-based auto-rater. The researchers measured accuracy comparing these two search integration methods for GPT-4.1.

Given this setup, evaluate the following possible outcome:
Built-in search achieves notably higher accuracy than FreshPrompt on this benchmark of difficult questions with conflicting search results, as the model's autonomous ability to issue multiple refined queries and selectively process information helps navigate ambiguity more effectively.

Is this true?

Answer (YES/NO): YES